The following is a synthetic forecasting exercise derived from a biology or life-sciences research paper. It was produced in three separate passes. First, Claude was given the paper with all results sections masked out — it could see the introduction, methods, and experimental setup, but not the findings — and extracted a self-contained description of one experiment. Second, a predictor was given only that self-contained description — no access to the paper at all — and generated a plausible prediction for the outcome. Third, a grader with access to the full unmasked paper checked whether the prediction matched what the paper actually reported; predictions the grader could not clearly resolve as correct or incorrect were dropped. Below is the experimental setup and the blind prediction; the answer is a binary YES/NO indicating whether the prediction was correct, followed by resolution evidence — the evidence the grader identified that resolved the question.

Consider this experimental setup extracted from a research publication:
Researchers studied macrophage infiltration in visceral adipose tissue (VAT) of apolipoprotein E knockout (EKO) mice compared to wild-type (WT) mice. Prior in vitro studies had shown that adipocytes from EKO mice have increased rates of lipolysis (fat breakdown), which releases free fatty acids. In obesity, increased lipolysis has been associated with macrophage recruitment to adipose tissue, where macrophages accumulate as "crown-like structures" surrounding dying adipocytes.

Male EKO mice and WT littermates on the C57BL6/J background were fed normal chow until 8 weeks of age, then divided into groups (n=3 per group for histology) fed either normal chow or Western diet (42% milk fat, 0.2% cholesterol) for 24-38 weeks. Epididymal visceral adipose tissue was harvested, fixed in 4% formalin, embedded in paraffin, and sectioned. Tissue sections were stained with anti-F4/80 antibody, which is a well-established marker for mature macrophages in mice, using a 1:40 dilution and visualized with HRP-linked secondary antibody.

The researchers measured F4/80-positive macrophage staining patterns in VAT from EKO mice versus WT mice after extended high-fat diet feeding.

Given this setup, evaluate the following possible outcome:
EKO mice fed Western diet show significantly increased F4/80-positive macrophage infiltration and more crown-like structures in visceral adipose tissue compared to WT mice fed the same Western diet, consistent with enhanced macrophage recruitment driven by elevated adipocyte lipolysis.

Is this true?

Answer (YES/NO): NO